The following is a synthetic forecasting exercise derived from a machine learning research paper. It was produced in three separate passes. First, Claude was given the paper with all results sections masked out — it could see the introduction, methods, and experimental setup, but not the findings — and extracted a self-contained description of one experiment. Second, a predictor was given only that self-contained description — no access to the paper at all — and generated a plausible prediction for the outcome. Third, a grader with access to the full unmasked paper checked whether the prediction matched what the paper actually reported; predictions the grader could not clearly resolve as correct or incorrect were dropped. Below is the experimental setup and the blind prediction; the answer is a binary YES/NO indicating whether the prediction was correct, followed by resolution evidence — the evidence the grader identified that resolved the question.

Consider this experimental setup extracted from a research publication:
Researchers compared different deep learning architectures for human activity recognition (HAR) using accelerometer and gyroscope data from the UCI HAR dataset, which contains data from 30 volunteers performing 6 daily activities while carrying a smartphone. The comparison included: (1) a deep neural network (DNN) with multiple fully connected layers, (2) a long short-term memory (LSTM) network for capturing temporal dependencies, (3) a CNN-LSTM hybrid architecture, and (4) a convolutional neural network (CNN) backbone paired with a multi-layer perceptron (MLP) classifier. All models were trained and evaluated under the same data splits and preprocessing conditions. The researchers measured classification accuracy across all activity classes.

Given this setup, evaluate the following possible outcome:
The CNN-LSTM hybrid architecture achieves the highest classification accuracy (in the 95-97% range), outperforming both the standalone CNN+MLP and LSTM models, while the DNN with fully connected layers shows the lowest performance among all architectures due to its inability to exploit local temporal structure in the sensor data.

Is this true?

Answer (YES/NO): NO